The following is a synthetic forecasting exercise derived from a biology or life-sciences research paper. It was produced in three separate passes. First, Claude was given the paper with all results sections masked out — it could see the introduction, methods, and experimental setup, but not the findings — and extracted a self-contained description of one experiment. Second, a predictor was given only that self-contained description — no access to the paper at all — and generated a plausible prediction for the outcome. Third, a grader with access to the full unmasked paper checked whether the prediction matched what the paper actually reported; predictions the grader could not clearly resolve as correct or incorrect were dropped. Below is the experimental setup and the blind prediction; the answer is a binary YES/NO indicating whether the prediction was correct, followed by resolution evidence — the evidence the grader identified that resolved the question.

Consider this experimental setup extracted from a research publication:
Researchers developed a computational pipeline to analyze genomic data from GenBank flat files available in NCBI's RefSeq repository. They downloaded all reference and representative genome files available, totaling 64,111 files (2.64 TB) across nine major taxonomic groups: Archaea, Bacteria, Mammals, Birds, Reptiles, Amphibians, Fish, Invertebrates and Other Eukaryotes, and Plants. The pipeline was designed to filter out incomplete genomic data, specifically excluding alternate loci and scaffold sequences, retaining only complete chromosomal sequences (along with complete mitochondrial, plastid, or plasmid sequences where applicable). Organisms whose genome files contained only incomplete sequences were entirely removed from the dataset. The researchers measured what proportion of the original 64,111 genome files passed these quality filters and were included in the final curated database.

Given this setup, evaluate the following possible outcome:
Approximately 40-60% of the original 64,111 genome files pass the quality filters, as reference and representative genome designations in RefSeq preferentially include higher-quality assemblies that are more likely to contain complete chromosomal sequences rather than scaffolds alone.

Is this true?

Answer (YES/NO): NO